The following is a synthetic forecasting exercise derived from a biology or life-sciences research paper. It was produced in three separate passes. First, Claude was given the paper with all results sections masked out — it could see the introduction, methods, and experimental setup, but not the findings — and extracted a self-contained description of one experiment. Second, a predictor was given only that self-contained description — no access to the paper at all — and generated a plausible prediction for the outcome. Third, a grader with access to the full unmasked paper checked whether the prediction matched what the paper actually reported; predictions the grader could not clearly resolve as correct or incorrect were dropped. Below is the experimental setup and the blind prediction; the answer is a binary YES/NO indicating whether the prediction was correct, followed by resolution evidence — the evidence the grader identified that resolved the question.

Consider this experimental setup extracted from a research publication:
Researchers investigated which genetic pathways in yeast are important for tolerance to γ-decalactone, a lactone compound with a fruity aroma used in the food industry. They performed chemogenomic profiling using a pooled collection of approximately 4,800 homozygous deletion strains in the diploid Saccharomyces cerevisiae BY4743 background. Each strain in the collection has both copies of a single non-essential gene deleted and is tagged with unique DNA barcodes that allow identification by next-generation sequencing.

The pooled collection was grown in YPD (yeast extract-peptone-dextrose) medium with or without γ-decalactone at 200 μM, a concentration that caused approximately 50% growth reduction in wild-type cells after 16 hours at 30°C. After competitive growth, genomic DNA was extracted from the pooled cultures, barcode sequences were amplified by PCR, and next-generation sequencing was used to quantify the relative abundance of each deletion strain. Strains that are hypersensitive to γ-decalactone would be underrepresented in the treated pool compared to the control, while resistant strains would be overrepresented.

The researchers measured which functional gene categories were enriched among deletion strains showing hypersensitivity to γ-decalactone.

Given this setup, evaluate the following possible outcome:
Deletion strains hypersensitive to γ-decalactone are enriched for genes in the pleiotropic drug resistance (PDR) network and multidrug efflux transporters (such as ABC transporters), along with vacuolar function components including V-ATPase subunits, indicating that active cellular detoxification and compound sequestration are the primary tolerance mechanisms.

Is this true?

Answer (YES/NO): NO